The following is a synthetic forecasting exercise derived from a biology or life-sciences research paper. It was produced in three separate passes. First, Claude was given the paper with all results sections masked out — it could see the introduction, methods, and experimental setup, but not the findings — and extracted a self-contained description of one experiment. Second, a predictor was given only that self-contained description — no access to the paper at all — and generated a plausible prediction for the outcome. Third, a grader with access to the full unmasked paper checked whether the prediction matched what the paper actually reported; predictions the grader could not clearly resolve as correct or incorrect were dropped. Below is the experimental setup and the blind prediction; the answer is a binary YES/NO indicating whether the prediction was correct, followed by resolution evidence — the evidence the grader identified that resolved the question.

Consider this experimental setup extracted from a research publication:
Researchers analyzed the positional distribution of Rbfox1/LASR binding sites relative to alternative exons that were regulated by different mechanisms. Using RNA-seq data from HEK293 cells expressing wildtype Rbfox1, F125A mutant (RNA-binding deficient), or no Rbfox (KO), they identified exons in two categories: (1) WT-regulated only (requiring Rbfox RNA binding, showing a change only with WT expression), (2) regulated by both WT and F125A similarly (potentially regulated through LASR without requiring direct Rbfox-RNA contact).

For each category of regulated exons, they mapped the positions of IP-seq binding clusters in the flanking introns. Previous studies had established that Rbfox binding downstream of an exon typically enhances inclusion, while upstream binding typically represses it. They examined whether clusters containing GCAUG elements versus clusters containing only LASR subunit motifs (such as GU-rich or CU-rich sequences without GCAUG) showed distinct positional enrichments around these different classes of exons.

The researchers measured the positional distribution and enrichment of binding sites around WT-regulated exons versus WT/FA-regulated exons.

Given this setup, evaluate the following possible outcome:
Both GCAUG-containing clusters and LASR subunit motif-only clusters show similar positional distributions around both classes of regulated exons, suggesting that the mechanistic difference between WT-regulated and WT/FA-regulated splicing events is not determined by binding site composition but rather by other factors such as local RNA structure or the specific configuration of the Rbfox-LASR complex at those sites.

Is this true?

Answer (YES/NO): NO